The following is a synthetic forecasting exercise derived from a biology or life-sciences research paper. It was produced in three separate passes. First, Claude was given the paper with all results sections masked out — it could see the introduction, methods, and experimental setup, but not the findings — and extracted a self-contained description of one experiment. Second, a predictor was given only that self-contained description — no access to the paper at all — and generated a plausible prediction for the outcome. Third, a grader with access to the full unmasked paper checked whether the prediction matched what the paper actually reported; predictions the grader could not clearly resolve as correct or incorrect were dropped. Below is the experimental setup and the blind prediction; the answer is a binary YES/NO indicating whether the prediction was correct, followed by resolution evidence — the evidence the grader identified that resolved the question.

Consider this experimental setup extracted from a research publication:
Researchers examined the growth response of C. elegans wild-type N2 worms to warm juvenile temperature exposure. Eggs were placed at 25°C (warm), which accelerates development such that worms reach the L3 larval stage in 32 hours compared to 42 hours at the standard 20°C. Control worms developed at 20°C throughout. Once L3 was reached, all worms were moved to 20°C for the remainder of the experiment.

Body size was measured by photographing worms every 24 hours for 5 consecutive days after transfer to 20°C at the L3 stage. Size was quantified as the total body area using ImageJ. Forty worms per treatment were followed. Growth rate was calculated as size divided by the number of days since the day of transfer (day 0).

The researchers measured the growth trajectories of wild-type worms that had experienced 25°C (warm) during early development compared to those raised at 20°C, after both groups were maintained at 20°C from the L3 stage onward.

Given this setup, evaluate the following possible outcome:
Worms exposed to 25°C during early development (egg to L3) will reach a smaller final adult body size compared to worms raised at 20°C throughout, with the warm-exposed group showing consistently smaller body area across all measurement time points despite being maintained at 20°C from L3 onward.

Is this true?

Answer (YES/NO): YES